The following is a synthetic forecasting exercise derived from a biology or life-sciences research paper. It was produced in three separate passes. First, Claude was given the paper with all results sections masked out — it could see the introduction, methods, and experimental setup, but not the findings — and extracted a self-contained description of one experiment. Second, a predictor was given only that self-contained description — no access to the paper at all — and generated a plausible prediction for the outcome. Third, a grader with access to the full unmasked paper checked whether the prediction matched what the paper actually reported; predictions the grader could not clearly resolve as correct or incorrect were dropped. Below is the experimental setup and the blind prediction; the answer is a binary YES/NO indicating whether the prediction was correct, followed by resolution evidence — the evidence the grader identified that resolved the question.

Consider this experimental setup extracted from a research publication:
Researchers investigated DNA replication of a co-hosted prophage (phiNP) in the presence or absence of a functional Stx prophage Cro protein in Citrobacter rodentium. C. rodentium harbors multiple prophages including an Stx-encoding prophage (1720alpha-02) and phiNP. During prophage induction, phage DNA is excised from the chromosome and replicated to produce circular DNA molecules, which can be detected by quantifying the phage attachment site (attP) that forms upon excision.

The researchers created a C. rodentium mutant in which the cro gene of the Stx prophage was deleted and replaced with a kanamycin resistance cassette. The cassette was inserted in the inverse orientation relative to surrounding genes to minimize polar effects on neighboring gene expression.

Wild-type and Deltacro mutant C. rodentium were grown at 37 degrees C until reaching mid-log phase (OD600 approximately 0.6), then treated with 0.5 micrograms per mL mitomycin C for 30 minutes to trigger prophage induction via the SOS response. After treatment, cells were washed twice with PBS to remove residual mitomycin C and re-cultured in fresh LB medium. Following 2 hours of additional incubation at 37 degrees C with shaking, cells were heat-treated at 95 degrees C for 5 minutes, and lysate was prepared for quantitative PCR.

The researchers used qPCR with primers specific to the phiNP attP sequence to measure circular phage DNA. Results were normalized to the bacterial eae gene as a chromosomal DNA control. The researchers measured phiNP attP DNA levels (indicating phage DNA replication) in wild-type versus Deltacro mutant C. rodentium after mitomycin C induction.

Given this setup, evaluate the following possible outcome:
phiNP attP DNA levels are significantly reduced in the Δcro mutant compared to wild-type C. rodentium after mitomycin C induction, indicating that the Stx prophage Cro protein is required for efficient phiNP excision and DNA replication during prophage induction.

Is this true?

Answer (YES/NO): NO